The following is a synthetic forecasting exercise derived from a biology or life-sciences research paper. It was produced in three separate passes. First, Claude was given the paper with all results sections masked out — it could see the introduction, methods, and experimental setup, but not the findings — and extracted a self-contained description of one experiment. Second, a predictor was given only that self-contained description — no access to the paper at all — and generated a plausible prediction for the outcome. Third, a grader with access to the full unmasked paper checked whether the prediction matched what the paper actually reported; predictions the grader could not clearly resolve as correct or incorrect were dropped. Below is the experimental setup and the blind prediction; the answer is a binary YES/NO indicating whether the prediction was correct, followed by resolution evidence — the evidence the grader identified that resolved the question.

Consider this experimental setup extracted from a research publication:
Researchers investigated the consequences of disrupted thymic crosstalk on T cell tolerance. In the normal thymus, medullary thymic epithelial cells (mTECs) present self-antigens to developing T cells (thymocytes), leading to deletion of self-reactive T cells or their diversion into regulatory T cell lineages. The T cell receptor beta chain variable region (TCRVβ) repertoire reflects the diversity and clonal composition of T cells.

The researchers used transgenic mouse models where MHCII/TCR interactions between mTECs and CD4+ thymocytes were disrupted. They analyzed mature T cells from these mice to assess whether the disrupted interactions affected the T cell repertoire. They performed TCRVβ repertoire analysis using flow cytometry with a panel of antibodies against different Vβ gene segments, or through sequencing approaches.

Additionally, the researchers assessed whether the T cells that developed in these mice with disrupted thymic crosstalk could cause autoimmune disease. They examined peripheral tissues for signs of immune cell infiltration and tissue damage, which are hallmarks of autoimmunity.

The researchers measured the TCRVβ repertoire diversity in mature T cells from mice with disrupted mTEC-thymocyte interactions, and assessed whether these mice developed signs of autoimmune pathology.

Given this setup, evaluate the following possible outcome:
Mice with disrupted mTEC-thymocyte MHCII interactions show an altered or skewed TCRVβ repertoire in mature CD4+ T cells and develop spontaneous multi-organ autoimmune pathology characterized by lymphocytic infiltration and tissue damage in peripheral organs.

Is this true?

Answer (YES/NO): NO